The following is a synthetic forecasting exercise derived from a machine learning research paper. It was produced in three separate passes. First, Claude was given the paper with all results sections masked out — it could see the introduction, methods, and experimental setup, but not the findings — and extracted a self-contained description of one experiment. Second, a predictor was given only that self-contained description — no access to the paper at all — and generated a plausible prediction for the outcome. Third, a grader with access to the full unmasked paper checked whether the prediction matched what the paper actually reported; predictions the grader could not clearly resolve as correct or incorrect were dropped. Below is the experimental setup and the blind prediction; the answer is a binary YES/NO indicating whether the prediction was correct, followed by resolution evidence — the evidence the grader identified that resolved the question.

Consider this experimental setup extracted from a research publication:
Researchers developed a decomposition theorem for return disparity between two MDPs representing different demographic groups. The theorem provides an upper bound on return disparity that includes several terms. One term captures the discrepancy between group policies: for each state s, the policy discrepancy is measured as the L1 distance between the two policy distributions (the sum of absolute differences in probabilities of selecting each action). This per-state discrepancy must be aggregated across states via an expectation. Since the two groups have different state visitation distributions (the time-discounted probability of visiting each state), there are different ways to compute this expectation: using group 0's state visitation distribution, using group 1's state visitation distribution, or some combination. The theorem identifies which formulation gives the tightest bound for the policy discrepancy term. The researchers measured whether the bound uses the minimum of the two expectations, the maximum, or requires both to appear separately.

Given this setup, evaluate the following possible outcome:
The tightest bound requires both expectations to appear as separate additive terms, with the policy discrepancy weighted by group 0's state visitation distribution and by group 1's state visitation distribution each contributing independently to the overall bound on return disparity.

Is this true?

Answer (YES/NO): NO